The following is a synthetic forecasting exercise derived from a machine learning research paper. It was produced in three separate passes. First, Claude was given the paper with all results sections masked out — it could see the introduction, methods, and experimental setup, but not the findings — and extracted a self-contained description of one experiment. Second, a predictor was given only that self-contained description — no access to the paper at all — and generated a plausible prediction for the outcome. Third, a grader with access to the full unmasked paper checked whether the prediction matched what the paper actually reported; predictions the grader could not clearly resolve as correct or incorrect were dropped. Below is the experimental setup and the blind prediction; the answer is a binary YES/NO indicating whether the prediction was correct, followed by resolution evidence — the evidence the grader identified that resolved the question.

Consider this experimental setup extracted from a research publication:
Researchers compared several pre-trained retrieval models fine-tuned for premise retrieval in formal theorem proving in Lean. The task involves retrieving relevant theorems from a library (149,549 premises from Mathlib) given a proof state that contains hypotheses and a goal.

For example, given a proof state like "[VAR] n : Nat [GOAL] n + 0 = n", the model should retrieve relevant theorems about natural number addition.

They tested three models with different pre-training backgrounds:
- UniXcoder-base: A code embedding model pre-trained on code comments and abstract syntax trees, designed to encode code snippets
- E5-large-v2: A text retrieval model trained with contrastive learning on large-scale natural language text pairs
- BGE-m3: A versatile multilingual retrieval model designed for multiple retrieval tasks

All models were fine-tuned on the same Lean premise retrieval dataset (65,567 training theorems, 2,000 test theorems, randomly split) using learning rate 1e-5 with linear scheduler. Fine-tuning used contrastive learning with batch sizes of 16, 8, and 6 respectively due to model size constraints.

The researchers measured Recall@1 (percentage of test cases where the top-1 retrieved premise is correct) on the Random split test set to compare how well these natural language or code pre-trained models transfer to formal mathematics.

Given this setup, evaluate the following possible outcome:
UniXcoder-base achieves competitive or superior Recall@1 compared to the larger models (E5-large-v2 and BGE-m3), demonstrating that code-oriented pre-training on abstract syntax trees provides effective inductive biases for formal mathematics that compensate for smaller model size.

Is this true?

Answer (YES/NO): NO